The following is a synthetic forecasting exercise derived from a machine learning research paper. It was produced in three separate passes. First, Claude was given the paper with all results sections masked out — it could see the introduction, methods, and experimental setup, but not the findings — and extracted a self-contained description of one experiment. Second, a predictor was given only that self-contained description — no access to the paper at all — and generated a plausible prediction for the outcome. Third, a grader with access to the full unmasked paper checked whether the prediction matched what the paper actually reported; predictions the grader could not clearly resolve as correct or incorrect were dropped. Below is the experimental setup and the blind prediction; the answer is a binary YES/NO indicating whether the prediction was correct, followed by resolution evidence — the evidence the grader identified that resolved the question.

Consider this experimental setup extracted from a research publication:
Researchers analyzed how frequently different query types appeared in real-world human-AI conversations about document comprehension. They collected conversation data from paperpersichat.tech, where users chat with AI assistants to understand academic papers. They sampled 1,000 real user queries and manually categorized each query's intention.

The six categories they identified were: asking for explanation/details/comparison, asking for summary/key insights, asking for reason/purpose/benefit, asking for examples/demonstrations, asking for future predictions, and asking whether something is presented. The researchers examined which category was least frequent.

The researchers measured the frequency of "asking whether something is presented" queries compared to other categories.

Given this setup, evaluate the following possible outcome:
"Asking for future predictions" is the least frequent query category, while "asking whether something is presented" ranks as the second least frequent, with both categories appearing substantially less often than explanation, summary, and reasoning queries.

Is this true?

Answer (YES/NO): NO